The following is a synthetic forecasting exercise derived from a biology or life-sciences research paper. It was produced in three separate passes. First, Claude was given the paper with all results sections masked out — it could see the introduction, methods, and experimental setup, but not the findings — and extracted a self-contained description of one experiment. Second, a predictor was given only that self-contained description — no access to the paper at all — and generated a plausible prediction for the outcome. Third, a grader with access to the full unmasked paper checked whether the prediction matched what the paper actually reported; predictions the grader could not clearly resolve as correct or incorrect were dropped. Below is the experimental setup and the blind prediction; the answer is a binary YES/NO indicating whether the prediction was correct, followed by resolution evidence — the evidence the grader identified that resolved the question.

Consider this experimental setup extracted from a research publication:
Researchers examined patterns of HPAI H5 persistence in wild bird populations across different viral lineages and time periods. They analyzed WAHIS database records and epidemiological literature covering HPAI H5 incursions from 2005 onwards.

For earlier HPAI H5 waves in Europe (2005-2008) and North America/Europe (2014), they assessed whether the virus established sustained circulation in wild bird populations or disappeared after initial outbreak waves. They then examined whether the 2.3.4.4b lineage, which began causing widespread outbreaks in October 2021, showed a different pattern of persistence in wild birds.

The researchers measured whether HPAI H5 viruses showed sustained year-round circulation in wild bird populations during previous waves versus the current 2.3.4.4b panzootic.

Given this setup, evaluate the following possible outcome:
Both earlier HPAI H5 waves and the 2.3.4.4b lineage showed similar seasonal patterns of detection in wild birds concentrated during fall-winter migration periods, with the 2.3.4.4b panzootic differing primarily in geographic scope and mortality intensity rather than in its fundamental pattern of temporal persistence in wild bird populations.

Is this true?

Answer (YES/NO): NO